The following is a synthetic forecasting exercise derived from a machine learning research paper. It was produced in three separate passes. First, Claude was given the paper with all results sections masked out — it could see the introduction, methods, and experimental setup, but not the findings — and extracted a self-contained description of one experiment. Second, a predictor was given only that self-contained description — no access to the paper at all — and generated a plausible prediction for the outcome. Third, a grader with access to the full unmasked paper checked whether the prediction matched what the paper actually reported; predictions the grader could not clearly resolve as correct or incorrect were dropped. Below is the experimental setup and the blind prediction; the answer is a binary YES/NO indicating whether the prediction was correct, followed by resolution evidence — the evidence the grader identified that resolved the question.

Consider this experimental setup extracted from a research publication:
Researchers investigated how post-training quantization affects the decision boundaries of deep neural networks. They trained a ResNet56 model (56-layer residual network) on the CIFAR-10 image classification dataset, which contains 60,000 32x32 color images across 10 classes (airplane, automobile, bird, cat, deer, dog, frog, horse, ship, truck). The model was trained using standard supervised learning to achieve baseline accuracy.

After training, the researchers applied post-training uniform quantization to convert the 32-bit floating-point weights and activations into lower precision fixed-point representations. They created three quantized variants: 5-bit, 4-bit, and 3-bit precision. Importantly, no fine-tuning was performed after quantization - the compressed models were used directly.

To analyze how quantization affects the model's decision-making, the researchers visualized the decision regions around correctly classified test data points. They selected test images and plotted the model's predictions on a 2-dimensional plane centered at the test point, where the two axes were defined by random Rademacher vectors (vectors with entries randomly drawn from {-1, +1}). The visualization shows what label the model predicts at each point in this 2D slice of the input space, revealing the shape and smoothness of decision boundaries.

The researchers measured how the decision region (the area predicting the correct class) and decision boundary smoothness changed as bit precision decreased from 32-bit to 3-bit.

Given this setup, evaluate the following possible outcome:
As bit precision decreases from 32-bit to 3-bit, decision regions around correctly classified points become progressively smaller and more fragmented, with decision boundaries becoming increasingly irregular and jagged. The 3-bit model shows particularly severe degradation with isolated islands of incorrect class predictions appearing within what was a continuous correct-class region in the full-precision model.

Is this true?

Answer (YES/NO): NO